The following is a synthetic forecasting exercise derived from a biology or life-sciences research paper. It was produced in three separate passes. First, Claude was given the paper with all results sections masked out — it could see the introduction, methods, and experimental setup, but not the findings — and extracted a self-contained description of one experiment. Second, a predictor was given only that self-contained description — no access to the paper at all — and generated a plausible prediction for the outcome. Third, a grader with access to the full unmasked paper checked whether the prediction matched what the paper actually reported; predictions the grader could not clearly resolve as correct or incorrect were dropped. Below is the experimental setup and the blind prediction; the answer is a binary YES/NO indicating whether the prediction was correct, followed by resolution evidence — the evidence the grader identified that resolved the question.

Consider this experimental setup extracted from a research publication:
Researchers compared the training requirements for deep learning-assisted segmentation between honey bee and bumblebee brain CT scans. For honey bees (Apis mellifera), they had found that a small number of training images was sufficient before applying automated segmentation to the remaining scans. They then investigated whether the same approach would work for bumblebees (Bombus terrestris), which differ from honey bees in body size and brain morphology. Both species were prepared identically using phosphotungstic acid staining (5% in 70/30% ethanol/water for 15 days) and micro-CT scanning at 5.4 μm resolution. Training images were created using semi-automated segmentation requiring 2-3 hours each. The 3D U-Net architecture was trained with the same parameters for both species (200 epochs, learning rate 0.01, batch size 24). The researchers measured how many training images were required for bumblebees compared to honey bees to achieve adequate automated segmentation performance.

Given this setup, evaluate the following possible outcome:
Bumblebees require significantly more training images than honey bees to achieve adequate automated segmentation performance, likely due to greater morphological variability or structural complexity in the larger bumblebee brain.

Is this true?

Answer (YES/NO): NO